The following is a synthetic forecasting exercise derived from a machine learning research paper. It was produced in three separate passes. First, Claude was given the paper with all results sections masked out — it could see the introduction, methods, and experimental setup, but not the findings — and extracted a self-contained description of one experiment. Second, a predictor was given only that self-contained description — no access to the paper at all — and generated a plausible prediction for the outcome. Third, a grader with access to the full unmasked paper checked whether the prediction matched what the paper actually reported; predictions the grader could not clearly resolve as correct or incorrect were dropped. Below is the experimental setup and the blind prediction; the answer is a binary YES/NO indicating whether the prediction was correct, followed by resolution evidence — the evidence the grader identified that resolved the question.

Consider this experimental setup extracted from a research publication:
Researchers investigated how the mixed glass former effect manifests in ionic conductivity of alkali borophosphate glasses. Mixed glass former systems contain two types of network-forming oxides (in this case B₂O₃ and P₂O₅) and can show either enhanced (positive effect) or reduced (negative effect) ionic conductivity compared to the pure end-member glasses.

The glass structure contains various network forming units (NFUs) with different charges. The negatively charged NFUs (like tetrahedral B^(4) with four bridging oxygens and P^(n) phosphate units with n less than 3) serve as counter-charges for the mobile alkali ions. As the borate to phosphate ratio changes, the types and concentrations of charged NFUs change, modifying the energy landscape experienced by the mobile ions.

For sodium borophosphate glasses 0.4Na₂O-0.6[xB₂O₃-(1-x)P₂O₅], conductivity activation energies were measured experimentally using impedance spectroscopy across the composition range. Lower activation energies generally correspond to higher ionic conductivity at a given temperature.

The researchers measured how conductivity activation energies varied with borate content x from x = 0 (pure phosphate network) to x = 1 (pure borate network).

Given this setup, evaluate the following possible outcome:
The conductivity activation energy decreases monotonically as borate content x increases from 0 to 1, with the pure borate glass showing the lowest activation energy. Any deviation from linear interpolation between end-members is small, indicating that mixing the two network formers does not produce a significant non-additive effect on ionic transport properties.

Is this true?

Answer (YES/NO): NO